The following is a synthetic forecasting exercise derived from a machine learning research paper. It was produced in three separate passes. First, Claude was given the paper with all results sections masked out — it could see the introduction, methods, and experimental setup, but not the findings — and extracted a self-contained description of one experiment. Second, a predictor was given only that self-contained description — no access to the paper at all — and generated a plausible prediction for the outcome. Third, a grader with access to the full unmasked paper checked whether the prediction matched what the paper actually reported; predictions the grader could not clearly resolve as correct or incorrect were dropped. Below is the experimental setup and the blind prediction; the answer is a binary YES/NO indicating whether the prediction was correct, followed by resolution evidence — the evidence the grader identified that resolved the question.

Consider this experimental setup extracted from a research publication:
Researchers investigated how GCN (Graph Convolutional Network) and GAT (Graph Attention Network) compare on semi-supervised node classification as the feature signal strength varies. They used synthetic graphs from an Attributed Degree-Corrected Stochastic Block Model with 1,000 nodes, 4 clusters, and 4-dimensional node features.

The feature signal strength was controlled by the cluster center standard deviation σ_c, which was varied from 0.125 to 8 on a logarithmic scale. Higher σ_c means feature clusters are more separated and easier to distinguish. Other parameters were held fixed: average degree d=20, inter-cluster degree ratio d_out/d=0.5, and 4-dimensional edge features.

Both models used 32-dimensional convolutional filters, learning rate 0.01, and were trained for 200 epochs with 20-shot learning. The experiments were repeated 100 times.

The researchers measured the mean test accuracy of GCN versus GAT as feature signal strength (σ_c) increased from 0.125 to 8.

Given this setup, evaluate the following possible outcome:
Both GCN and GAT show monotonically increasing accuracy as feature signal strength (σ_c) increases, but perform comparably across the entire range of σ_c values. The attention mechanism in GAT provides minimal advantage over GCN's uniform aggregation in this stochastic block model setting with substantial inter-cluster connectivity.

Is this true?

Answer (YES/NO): NO